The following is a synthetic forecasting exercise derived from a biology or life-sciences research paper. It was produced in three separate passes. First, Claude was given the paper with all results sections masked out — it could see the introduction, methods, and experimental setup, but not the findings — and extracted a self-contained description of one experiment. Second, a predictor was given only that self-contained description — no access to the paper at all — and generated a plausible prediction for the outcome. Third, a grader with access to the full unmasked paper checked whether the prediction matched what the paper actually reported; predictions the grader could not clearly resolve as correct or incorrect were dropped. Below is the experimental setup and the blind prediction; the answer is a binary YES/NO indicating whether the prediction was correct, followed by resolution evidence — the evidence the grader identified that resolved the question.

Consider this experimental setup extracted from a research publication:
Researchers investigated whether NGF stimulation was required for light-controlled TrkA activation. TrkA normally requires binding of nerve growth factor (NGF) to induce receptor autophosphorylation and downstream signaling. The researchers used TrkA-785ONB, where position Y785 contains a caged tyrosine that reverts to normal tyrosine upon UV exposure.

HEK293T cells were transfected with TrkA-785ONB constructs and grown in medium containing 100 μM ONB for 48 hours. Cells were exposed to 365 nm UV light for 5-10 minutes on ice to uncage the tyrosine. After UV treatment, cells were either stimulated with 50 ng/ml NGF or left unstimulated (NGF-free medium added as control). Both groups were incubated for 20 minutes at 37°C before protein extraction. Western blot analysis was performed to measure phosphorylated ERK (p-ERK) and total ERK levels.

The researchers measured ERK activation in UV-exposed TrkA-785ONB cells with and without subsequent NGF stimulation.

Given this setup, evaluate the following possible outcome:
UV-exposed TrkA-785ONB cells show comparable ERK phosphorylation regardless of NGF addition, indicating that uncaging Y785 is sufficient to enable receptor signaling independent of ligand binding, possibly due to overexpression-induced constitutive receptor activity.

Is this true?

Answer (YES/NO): NO